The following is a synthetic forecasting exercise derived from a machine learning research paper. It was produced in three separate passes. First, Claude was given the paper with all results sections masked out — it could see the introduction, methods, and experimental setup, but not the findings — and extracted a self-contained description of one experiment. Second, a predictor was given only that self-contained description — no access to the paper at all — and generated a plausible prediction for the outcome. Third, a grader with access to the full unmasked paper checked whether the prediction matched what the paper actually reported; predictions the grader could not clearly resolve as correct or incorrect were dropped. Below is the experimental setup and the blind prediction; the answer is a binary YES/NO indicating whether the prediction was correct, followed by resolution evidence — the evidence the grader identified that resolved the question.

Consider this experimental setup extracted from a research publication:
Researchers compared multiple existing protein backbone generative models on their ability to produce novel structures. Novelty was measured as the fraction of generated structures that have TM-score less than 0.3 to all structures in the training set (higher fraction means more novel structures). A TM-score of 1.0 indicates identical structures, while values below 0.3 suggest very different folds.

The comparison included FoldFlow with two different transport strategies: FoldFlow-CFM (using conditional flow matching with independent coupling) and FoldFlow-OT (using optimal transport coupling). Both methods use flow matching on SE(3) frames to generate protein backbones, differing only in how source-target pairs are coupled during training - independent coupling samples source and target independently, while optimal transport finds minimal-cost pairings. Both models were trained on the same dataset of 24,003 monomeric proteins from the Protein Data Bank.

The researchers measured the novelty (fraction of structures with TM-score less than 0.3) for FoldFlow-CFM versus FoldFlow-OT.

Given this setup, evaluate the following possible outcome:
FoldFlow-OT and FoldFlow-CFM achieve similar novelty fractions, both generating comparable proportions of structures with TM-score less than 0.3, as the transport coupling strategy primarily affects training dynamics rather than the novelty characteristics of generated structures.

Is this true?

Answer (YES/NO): YES